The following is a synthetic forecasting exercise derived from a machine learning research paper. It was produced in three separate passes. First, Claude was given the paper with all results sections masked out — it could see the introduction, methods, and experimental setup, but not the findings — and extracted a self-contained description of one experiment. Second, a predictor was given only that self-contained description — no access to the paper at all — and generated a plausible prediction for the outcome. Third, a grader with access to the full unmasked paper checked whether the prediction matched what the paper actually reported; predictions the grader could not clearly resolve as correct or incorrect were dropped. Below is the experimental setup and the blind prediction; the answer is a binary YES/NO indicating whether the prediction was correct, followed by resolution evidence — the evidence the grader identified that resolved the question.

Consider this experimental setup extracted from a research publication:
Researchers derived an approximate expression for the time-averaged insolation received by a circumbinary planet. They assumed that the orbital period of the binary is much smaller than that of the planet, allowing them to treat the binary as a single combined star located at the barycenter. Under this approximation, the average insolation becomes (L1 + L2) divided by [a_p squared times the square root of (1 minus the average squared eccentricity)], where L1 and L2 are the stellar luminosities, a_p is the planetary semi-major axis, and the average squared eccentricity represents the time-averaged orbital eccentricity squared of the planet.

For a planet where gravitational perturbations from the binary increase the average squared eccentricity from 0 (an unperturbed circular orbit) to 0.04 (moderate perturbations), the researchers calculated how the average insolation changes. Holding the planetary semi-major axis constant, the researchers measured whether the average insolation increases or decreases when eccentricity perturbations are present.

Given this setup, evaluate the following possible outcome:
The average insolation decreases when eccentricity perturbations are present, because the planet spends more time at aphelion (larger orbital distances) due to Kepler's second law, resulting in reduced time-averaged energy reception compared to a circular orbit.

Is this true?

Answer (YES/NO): NO